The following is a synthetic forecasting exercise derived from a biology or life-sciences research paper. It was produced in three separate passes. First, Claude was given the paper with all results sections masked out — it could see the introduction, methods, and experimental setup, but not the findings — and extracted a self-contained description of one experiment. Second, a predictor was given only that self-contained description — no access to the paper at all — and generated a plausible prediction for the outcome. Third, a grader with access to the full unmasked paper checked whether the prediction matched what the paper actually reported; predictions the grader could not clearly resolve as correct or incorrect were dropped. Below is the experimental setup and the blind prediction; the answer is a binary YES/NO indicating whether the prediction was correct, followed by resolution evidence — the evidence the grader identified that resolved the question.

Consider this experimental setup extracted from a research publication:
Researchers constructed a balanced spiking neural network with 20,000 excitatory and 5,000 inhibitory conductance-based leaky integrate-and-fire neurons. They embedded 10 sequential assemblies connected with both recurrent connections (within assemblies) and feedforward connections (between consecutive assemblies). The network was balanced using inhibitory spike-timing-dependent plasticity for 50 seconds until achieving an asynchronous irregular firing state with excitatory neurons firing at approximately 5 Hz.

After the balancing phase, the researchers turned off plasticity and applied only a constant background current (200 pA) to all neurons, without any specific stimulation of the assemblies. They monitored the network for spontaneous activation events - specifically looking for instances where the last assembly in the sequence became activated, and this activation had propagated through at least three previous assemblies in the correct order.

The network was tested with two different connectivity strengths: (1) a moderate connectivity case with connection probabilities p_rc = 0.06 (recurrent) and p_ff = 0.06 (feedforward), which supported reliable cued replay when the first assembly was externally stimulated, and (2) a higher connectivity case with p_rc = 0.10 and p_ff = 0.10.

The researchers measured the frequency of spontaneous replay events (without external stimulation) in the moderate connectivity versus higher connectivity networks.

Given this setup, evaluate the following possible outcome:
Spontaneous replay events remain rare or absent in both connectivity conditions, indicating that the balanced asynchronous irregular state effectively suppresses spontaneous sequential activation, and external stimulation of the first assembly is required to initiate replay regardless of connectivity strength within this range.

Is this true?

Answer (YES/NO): NO